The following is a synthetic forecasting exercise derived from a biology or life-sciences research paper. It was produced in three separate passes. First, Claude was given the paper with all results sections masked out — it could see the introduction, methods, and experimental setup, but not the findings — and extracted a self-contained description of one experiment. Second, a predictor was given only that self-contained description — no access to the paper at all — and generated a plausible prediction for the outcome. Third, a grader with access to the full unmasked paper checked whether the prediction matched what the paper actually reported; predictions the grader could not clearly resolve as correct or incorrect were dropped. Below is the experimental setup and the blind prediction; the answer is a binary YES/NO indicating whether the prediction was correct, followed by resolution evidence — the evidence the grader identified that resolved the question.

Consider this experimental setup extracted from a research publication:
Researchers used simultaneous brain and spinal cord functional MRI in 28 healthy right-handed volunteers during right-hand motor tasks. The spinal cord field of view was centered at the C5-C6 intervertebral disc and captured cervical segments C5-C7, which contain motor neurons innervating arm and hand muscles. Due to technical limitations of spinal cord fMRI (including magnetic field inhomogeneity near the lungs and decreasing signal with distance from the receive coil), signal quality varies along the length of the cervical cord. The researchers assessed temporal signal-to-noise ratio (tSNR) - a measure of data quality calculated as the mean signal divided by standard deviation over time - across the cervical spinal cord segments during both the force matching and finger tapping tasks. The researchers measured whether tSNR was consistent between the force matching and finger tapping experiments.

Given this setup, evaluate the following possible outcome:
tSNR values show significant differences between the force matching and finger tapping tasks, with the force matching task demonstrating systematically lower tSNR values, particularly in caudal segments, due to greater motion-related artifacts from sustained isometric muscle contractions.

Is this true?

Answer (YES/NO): NO